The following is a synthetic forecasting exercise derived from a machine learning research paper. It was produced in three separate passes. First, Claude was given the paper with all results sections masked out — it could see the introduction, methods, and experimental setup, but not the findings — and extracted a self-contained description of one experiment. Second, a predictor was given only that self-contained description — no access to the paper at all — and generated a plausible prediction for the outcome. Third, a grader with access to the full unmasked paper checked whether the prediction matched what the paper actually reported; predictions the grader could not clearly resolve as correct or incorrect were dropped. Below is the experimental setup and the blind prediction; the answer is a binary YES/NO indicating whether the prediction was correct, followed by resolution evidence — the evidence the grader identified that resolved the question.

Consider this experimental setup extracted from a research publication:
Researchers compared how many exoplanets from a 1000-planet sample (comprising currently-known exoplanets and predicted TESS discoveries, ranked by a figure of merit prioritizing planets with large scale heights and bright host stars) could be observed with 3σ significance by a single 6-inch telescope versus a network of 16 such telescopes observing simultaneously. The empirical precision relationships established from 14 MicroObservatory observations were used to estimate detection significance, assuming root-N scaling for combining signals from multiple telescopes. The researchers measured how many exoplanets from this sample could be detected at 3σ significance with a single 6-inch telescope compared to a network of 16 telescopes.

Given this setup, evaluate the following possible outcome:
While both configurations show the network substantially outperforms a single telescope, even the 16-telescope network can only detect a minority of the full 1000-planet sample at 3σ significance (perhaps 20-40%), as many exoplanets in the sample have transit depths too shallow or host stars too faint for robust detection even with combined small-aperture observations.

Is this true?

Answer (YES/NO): NO